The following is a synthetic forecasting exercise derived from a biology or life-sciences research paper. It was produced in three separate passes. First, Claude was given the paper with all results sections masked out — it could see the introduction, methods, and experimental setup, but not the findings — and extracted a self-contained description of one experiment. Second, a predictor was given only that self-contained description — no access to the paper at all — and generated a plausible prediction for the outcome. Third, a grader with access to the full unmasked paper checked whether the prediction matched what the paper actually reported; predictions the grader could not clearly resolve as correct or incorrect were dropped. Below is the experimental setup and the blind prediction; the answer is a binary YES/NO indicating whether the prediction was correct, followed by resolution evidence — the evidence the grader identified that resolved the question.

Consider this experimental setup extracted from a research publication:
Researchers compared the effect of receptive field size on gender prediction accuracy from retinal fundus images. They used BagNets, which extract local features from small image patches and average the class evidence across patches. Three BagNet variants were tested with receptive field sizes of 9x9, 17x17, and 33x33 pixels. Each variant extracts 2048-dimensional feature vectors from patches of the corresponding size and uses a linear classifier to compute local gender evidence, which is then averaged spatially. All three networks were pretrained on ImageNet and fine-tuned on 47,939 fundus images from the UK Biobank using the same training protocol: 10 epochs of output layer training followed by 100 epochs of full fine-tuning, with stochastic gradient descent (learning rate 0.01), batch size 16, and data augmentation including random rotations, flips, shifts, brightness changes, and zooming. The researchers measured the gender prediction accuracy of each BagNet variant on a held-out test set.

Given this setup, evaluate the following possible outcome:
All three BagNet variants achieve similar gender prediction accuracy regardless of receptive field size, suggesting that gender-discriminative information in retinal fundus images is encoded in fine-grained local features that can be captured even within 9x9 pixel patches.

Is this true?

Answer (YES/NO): NO